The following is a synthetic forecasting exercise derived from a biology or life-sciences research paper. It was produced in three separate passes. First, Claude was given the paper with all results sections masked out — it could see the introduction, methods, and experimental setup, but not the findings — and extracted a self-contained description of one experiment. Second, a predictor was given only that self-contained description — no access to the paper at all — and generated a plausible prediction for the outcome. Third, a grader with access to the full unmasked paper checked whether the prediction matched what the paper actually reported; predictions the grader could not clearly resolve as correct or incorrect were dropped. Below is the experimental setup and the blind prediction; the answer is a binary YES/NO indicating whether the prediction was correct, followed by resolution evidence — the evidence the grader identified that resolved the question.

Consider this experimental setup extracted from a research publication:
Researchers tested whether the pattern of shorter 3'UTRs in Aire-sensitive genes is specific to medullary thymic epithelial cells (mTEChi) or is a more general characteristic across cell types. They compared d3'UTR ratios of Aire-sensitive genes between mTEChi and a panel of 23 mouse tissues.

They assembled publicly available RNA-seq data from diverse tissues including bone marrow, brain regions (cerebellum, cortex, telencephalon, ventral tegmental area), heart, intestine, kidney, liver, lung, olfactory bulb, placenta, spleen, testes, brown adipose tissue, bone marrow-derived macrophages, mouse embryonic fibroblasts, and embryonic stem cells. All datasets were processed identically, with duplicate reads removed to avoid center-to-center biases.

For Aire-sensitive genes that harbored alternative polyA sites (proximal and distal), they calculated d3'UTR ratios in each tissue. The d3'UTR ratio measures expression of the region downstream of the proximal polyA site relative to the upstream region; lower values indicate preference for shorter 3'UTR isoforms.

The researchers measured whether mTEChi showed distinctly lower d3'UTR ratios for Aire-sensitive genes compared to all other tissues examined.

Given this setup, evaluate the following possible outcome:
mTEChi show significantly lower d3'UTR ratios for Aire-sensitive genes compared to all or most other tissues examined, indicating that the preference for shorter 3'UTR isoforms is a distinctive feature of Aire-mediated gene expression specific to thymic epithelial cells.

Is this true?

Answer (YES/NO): NO